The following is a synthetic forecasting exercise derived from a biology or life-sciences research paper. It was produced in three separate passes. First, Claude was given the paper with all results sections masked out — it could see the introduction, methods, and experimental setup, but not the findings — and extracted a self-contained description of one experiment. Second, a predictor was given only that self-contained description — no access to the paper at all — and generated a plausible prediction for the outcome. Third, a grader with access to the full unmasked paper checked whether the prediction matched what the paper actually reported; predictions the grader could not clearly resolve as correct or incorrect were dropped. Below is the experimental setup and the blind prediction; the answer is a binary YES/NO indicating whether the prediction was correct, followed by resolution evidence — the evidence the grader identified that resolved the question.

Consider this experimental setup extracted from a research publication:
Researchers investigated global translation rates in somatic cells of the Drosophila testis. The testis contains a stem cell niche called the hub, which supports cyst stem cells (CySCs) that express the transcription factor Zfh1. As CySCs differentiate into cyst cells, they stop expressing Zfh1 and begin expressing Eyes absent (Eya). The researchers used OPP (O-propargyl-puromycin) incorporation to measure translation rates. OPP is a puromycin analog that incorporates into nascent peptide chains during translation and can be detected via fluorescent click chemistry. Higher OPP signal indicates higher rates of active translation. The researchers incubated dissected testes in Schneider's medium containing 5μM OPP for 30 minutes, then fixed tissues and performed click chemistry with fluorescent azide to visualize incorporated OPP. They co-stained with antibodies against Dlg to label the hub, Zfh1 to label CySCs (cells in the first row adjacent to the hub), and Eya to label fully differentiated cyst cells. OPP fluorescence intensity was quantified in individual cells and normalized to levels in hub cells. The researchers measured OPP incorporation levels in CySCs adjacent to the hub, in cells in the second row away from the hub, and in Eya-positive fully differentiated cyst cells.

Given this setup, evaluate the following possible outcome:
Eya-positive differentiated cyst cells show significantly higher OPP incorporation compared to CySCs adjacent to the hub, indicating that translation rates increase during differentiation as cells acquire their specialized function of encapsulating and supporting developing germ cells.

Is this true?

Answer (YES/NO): NO